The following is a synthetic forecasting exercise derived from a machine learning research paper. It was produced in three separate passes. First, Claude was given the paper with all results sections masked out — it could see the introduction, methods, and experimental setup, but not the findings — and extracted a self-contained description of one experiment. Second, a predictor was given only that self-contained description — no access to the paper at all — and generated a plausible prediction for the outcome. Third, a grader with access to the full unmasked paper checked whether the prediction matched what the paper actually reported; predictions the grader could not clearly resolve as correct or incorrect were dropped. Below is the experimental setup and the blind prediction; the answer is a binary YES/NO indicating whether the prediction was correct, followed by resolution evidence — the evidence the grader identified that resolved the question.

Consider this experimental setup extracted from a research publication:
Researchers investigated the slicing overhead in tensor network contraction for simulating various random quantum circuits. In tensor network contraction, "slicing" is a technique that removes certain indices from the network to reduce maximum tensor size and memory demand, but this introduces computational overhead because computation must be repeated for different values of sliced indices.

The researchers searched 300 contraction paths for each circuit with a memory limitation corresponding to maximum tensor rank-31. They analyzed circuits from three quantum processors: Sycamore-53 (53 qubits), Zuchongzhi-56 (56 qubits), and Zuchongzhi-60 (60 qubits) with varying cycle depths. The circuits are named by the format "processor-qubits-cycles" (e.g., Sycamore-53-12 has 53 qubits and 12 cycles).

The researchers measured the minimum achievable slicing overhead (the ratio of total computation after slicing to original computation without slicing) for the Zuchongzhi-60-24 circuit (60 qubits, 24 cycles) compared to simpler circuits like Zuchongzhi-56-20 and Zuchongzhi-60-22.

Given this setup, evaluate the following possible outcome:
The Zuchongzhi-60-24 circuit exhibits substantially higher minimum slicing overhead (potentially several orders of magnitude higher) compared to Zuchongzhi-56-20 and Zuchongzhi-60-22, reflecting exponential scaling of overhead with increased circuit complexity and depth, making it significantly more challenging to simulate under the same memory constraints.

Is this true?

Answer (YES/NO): NO